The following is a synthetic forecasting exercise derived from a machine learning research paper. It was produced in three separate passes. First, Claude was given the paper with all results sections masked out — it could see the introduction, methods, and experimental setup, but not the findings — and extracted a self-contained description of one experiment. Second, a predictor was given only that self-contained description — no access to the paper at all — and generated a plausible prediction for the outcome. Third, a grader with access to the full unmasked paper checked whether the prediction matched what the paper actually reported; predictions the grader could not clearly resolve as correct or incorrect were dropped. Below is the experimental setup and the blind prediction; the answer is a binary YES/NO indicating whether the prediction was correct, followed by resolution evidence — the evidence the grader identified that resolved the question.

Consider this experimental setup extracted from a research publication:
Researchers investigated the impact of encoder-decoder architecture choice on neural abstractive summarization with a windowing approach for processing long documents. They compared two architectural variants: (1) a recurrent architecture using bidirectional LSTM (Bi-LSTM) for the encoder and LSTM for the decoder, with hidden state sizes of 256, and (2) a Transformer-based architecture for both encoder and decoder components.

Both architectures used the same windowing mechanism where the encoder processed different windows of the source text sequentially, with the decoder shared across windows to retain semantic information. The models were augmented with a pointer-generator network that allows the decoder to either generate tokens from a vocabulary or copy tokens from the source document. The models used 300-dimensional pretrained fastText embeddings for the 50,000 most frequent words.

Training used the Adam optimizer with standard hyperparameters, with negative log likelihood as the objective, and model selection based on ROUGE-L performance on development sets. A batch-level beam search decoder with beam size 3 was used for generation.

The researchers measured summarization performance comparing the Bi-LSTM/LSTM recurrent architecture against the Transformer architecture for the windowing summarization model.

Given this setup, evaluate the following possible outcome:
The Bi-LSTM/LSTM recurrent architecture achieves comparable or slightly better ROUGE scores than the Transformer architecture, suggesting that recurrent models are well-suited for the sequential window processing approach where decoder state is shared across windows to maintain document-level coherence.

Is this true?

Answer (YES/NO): YES